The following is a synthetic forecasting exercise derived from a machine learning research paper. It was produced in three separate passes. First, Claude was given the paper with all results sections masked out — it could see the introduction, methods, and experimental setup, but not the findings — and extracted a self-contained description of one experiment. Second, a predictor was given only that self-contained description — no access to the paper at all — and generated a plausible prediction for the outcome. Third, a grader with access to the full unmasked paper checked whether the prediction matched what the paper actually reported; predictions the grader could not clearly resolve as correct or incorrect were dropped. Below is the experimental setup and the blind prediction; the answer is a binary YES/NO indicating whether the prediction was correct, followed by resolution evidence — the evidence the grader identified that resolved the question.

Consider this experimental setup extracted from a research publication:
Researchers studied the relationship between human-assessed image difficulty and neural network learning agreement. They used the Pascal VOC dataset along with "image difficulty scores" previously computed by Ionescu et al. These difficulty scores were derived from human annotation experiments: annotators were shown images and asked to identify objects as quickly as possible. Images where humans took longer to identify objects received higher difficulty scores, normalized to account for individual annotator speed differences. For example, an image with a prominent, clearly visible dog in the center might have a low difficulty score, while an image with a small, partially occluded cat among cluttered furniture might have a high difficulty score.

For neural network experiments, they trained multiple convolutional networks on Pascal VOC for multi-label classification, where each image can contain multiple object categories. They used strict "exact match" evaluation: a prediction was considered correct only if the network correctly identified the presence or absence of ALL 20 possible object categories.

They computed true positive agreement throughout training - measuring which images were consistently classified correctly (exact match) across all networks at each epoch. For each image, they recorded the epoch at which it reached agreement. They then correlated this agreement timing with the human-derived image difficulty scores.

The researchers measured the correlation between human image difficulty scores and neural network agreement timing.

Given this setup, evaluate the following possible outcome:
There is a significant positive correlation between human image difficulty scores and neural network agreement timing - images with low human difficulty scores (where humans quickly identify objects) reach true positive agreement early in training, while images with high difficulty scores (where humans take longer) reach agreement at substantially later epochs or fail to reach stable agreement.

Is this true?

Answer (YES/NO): YES